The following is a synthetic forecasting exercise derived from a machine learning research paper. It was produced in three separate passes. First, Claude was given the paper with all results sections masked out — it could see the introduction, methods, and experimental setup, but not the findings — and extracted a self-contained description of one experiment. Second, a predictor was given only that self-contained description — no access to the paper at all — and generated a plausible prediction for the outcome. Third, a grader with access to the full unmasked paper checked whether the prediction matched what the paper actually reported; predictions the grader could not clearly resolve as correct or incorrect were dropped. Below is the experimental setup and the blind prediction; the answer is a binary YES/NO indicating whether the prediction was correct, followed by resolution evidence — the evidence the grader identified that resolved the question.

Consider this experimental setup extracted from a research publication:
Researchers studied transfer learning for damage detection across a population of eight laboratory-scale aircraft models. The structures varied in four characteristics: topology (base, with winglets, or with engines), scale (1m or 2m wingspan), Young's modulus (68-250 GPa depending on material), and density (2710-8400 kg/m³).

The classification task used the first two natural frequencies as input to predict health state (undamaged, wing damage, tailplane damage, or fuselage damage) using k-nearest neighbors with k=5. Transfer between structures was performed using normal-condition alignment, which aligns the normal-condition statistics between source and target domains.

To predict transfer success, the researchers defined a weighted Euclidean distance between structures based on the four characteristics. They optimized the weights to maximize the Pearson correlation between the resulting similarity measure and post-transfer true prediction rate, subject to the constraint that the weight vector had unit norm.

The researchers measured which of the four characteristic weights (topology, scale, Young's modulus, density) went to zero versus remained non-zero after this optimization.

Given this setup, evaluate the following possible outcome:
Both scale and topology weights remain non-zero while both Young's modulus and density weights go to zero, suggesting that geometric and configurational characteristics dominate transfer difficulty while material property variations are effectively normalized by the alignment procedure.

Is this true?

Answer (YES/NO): NO